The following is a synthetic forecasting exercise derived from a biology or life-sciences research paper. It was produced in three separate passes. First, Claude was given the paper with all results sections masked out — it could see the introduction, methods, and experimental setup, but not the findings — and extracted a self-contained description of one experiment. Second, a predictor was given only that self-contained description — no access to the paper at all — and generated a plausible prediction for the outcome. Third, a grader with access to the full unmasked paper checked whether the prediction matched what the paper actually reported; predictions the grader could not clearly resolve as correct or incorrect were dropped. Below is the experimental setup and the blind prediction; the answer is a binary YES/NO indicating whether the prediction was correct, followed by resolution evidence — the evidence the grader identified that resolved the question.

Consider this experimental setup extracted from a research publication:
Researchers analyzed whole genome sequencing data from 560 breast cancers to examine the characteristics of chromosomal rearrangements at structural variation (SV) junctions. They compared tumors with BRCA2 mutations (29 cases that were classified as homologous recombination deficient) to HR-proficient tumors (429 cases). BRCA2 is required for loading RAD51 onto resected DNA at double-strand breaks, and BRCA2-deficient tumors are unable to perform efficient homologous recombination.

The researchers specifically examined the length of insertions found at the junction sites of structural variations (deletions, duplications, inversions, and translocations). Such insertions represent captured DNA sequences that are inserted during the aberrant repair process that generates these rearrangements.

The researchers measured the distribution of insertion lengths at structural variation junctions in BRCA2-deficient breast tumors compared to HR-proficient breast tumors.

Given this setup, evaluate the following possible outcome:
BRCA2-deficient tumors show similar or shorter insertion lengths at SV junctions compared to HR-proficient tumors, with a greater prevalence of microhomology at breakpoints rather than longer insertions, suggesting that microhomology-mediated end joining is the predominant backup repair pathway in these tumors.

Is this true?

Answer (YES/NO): NO